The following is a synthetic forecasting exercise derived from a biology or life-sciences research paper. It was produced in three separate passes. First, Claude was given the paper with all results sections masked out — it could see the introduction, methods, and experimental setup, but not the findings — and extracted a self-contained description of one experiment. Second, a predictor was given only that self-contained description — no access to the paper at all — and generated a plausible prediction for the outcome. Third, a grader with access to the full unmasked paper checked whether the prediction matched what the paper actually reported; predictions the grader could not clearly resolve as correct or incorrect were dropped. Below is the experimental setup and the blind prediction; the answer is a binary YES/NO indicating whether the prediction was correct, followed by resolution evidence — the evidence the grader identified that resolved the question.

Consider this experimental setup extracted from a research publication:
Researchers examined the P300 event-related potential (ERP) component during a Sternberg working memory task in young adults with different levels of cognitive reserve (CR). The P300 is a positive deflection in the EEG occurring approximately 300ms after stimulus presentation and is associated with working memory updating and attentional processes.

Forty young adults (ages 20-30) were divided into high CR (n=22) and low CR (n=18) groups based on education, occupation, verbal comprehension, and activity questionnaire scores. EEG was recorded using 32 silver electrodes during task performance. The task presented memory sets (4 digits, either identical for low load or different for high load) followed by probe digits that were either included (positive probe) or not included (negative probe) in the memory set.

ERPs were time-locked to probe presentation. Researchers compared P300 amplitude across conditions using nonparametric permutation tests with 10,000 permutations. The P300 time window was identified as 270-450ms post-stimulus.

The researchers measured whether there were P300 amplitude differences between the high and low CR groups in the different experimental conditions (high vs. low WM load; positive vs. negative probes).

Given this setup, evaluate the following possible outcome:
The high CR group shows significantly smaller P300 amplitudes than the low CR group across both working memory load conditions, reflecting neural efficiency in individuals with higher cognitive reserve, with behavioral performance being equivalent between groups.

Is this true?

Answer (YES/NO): NO